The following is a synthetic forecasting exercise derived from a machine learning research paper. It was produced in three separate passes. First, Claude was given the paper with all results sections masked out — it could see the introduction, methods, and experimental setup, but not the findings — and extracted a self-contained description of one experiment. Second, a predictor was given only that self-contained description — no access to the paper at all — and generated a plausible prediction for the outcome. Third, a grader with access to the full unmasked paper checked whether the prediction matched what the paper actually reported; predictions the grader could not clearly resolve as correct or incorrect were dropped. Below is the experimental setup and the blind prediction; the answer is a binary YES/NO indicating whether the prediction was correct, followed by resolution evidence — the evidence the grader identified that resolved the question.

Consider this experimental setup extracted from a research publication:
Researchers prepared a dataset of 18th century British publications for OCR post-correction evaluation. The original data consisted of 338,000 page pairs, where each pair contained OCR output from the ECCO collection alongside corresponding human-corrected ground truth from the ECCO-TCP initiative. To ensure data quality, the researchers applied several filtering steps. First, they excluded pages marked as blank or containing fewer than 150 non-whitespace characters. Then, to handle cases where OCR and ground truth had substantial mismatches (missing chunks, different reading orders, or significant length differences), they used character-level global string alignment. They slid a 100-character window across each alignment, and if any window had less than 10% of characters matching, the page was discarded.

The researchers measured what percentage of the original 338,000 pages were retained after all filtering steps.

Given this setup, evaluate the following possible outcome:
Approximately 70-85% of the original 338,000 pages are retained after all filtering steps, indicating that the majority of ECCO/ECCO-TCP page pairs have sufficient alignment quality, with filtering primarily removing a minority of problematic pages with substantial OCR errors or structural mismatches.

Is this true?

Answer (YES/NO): NO